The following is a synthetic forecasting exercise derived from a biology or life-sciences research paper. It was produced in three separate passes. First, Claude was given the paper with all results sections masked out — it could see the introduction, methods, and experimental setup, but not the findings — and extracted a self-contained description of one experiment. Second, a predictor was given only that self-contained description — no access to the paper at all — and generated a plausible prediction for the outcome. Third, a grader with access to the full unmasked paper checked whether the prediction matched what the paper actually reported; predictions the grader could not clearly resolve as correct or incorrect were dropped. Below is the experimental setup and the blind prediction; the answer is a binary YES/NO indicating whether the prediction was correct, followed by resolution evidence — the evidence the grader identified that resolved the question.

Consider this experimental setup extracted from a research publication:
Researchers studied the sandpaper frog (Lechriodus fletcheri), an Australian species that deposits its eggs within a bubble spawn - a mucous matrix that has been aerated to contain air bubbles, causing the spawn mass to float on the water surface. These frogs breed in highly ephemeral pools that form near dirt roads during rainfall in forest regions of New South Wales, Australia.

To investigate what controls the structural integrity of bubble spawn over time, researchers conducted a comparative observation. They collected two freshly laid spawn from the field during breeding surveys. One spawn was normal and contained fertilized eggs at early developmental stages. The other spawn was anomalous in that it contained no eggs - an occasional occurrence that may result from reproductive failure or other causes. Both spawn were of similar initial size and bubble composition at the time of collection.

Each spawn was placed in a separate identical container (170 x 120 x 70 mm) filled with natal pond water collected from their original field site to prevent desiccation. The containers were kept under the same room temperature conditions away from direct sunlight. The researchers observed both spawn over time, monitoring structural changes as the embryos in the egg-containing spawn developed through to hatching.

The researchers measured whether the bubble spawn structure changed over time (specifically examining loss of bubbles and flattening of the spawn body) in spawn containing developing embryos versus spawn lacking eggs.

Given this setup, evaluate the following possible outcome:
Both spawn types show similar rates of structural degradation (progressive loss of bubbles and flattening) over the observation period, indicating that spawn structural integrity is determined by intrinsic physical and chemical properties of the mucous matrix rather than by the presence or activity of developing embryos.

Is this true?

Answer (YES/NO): NO